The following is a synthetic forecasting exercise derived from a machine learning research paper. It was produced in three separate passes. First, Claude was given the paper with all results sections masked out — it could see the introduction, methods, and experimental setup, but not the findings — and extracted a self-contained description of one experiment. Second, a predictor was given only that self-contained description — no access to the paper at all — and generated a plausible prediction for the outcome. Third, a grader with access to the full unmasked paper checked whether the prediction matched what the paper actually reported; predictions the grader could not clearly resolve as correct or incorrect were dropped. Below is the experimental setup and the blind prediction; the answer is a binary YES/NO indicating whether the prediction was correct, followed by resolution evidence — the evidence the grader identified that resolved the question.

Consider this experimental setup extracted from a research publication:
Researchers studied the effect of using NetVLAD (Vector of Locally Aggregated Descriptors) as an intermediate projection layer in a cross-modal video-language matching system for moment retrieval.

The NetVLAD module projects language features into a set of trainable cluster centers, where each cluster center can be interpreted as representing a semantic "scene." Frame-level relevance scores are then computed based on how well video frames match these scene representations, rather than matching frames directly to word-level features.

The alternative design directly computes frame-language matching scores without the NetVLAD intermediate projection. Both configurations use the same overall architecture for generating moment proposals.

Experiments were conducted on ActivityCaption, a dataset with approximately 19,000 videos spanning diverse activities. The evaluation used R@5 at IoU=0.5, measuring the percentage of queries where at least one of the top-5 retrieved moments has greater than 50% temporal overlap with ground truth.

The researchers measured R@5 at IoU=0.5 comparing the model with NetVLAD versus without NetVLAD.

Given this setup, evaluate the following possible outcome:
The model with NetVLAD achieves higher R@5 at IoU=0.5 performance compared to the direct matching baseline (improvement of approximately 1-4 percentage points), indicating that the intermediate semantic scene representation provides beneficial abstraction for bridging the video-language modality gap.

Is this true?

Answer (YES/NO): NO